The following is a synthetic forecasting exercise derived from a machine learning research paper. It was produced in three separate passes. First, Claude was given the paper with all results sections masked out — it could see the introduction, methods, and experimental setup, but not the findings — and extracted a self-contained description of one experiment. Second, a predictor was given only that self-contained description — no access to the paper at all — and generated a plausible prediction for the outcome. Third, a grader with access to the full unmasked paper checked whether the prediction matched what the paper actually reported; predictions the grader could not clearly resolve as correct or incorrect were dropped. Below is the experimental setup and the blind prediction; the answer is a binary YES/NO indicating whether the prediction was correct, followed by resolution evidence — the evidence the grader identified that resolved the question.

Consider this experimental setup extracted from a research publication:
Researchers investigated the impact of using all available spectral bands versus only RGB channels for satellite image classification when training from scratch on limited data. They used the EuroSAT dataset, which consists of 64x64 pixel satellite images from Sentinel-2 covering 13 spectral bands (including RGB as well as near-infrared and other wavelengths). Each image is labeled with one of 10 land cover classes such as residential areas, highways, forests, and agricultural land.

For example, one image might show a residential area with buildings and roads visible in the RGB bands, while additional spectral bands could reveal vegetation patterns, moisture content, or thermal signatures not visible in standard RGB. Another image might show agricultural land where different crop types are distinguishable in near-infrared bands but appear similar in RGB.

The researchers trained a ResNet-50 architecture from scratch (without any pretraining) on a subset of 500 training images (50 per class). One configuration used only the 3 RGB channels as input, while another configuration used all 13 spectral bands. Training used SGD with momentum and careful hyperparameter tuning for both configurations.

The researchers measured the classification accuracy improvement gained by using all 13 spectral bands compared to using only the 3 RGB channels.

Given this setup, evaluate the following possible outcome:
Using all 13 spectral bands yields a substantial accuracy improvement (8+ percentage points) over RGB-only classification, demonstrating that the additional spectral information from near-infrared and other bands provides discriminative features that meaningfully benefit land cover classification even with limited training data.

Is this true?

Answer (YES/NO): YES